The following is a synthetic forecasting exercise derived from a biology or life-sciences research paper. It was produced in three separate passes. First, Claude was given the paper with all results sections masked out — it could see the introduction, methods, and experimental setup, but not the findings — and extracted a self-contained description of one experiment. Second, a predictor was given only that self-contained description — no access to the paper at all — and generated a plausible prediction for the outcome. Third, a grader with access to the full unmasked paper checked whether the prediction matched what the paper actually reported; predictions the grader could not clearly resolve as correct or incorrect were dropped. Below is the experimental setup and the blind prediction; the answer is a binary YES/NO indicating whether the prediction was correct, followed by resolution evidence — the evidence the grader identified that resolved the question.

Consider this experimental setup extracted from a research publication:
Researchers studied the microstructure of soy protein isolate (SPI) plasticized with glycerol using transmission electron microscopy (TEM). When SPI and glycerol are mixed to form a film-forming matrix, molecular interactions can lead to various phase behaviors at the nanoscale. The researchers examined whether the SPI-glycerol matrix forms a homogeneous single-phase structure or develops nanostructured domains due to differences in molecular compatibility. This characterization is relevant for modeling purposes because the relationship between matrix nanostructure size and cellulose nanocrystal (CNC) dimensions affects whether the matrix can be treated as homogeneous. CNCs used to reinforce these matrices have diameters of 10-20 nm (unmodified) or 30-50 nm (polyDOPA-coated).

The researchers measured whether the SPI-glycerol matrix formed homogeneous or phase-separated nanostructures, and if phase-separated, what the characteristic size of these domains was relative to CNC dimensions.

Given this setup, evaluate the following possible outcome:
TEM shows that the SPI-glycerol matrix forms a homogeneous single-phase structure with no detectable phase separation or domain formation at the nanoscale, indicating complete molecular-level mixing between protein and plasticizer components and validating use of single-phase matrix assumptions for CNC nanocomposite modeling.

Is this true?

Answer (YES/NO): NO